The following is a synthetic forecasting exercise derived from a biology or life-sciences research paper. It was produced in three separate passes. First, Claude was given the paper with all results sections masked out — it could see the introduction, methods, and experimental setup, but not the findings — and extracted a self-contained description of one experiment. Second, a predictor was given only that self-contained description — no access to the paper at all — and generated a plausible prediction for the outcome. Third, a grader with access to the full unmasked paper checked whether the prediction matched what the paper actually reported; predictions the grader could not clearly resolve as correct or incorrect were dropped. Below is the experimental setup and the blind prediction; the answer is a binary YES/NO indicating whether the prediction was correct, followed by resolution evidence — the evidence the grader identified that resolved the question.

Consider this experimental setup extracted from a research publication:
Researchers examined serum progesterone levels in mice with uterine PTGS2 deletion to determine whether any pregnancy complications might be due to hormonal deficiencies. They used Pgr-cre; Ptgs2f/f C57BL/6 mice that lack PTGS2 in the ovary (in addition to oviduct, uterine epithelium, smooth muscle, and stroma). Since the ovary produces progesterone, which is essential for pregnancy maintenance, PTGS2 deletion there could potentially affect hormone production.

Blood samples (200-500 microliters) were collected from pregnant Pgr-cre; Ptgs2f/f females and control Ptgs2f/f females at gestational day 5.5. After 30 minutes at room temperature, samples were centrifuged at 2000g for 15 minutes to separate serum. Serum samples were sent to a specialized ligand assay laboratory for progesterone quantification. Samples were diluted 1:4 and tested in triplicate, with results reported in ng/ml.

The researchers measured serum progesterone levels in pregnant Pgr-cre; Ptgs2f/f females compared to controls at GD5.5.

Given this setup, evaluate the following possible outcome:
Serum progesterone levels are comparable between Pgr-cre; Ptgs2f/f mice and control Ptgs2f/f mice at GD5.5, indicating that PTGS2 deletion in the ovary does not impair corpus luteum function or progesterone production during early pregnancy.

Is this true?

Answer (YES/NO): YES